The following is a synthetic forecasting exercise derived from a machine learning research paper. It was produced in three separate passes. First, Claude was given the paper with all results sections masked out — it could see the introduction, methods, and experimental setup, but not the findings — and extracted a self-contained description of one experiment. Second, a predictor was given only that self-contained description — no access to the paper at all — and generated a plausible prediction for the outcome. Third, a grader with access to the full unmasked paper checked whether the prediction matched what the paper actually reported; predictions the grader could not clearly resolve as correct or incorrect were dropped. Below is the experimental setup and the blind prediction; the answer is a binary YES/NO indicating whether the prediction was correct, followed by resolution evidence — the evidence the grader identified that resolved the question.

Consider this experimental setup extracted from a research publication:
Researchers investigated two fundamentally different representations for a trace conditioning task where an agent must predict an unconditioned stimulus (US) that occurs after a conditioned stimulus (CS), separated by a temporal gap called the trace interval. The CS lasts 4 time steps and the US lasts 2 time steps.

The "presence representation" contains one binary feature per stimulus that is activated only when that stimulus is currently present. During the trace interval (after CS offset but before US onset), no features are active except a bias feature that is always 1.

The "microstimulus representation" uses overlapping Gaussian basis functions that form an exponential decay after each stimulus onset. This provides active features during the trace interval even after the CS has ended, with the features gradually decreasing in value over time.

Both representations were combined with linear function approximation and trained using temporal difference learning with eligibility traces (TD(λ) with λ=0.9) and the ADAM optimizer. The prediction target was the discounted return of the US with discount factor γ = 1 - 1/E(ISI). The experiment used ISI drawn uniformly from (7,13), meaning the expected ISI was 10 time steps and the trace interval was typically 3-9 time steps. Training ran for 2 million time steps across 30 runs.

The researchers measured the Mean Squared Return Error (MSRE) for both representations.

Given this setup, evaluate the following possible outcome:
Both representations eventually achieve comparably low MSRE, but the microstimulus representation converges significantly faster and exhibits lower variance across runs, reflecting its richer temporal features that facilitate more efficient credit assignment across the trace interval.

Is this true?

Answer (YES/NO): NO